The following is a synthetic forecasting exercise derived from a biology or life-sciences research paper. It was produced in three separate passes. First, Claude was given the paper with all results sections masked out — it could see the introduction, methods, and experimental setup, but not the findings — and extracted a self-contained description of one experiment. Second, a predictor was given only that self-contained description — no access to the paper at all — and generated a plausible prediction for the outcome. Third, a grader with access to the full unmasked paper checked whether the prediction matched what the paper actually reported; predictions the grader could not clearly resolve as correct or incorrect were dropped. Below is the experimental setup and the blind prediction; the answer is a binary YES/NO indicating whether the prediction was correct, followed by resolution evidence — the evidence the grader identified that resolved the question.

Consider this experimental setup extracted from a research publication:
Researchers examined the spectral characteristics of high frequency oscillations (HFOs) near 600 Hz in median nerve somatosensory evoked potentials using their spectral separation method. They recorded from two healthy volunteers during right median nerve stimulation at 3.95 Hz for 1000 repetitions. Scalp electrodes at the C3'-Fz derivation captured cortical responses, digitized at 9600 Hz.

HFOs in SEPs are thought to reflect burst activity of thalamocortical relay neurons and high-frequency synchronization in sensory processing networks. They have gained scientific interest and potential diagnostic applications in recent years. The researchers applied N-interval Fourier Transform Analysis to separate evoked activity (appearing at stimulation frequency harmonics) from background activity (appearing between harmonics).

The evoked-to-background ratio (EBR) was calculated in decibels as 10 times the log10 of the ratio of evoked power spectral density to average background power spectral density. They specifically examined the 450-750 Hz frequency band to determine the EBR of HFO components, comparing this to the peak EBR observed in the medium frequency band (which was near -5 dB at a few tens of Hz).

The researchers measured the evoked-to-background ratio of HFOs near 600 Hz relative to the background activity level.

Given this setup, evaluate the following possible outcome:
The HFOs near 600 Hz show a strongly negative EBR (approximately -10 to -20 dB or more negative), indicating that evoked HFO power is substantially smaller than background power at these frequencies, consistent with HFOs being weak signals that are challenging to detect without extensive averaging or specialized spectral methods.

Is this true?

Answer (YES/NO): YES